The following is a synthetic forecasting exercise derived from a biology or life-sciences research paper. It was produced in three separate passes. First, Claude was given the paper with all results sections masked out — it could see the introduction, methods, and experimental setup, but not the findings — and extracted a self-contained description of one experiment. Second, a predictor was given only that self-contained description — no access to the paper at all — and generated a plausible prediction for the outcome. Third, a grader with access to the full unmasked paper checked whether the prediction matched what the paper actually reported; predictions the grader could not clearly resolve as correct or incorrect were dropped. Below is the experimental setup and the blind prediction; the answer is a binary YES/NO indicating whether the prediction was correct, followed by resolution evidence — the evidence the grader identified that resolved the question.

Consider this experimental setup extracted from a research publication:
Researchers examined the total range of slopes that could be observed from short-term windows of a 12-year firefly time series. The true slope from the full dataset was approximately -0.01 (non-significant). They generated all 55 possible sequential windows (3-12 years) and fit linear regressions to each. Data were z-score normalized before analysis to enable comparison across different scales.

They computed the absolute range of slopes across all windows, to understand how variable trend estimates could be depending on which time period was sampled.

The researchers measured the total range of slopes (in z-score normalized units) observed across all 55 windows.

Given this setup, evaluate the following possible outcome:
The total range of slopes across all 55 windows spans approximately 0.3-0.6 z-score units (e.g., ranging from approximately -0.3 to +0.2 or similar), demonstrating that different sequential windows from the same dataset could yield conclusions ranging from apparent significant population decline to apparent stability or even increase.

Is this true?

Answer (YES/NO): NO